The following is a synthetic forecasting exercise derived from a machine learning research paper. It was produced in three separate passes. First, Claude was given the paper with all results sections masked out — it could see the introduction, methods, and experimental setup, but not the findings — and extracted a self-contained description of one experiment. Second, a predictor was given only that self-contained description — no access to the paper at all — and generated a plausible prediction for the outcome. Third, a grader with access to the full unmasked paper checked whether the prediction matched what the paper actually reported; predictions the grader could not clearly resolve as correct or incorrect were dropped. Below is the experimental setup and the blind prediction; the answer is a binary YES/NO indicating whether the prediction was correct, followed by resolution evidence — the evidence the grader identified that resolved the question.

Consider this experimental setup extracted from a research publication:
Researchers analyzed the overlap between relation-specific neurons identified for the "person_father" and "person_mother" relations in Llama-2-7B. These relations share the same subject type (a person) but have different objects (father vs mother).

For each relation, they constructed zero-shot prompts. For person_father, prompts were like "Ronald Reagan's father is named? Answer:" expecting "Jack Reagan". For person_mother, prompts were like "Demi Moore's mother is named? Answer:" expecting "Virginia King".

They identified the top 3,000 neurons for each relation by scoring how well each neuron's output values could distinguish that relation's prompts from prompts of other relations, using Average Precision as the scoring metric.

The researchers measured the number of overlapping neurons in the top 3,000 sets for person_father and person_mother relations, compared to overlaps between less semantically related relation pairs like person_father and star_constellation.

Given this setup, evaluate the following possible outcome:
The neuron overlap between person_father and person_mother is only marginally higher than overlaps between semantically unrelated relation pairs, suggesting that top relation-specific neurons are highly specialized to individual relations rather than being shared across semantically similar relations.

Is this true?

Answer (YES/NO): NO